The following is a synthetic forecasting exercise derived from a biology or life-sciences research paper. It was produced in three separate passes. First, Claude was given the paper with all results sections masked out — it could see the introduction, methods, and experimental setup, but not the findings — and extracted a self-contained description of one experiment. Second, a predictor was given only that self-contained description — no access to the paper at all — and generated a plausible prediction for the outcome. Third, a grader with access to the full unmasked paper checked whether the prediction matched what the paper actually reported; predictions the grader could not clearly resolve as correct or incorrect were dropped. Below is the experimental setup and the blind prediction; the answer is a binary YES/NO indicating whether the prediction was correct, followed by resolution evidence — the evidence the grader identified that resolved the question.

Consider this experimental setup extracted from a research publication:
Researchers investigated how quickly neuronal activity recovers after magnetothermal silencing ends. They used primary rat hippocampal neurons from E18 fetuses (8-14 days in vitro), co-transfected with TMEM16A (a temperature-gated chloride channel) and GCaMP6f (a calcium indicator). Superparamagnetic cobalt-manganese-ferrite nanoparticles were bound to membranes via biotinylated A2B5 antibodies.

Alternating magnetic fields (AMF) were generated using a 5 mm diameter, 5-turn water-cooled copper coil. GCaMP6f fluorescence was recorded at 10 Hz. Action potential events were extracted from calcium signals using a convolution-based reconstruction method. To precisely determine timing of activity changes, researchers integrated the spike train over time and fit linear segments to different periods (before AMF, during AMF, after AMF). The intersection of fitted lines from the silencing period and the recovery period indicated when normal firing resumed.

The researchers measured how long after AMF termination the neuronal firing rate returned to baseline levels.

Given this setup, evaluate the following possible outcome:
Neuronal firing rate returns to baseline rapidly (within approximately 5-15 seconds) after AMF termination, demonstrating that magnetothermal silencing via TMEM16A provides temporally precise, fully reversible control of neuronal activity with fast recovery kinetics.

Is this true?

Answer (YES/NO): YES